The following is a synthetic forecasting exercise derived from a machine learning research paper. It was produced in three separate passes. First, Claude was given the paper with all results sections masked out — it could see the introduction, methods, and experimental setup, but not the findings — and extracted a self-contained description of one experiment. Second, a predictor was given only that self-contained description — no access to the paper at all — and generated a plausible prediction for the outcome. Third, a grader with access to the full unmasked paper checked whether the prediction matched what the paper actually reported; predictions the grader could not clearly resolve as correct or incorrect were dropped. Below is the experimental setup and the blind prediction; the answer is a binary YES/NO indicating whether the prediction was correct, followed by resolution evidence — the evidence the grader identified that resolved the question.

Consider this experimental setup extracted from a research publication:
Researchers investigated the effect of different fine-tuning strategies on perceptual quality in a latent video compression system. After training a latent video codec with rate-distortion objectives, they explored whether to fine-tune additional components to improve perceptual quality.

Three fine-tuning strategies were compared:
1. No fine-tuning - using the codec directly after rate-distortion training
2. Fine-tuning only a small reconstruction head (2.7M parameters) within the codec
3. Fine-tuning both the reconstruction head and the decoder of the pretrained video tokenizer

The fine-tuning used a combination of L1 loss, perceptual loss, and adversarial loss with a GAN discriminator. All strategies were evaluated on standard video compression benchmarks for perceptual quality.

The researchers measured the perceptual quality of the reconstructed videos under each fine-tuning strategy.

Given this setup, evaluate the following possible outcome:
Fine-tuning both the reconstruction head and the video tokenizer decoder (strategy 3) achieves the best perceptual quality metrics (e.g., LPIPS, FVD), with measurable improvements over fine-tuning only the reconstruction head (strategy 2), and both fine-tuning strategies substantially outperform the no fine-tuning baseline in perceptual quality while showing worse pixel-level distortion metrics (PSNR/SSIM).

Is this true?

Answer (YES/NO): NO